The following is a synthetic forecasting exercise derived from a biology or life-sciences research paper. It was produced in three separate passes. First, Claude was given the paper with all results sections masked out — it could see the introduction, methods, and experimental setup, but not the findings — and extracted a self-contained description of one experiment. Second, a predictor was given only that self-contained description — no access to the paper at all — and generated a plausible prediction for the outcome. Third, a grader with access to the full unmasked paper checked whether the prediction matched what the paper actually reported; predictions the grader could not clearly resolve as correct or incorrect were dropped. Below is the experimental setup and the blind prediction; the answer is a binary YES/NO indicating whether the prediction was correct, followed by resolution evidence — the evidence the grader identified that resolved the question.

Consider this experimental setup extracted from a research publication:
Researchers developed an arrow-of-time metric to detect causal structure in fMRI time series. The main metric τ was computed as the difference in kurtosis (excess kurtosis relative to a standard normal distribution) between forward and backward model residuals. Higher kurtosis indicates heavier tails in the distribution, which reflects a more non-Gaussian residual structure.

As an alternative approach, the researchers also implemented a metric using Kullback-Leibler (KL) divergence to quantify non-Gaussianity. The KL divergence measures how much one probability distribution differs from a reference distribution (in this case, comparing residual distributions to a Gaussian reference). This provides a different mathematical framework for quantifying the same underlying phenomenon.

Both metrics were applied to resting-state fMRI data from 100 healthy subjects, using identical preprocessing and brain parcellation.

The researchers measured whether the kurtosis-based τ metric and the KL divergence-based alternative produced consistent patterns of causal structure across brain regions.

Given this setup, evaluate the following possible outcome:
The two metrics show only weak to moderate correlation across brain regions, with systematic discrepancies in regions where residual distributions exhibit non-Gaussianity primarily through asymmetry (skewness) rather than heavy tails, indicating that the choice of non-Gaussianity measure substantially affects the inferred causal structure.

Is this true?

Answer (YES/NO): NO